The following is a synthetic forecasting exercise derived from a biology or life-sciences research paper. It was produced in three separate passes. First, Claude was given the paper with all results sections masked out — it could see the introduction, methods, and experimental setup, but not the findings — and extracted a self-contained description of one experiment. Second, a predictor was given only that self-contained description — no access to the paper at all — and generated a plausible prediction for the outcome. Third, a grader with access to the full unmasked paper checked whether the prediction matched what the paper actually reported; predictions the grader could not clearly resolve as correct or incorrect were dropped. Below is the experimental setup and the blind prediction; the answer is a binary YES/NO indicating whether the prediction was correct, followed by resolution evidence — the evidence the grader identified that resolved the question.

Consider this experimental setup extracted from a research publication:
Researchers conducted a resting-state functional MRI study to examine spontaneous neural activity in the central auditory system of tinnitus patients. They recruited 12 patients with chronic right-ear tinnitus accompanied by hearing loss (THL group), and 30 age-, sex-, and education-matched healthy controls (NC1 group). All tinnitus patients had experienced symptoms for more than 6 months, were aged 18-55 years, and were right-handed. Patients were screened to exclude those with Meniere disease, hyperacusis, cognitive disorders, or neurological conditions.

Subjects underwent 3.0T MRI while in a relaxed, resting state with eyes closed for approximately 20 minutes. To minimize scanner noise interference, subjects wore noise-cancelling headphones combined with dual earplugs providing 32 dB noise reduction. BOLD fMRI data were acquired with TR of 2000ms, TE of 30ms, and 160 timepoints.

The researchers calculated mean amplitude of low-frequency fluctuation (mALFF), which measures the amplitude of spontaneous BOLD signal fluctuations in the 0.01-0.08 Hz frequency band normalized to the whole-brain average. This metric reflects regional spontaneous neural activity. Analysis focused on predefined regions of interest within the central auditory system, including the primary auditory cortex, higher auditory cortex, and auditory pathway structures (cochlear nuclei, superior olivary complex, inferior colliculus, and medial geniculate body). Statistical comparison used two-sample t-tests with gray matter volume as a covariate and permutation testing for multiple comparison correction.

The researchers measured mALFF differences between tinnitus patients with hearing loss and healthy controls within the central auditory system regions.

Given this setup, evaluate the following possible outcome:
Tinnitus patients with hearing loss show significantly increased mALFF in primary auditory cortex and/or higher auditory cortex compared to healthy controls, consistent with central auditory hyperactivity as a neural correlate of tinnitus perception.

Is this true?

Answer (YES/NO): YES